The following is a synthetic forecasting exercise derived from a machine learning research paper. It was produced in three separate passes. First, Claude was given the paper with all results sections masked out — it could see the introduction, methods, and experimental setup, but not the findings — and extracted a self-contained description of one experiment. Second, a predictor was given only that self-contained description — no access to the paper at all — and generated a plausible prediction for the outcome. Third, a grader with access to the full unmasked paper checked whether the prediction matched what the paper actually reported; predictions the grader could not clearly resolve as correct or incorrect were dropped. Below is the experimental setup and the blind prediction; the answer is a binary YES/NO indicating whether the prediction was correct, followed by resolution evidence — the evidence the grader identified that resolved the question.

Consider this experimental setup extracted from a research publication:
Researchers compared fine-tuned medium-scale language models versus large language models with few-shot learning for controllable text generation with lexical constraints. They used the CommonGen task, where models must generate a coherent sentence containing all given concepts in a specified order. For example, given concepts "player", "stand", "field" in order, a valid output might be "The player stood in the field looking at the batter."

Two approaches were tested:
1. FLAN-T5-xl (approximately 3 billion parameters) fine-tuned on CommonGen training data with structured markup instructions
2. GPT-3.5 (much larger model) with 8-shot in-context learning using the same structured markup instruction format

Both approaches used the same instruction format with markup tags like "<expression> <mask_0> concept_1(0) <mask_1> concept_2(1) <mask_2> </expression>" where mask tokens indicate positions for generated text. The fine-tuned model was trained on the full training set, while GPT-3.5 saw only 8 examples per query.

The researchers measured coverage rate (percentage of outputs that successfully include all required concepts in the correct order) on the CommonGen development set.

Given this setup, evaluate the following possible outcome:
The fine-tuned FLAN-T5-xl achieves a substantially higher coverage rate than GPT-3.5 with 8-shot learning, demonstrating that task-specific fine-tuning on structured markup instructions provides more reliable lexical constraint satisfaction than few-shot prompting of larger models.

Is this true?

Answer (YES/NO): NO